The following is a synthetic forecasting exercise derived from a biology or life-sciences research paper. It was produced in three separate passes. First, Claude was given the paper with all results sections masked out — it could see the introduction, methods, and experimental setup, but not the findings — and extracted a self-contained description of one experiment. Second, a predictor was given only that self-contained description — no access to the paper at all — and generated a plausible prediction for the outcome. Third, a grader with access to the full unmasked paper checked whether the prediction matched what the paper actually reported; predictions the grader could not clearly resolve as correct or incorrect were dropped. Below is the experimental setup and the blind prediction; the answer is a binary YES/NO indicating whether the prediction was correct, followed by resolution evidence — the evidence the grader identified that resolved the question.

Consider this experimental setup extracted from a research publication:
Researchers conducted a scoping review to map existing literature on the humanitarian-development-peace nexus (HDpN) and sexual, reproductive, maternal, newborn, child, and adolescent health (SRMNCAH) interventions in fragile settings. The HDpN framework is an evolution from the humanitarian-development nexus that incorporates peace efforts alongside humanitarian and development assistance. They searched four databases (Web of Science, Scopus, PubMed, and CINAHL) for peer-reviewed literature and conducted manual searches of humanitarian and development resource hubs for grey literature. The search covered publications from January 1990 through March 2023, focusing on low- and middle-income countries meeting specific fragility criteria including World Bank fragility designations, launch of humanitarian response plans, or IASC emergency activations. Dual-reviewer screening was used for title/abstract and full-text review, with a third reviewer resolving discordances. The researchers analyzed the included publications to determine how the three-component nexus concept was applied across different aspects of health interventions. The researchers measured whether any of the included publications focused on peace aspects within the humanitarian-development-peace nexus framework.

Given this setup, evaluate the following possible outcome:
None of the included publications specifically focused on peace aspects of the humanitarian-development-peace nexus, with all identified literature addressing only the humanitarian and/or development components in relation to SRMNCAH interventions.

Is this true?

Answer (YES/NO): YES